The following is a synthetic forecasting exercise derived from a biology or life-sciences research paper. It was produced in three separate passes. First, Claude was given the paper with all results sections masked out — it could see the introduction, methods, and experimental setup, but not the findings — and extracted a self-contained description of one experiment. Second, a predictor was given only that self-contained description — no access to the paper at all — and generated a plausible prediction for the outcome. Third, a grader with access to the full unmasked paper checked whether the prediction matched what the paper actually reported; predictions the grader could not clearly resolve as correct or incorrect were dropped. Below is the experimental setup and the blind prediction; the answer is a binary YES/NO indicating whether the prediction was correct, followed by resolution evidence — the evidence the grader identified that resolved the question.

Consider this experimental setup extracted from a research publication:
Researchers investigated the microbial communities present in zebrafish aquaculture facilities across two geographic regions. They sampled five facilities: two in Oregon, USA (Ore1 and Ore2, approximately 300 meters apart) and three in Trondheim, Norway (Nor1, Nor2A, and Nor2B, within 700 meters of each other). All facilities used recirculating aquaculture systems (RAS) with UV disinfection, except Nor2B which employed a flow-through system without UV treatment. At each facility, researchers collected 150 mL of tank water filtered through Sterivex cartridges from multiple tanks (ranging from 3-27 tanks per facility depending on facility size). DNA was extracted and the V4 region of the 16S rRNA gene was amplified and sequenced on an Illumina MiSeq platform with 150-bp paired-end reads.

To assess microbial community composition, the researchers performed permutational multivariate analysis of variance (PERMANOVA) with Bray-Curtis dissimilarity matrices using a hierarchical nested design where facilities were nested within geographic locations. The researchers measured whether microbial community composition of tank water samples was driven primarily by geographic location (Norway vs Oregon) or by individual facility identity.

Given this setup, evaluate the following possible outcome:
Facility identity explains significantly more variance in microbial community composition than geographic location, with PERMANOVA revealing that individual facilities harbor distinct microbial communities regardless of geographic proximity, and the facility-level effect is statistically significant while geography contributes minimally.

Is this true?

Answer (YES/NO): NO